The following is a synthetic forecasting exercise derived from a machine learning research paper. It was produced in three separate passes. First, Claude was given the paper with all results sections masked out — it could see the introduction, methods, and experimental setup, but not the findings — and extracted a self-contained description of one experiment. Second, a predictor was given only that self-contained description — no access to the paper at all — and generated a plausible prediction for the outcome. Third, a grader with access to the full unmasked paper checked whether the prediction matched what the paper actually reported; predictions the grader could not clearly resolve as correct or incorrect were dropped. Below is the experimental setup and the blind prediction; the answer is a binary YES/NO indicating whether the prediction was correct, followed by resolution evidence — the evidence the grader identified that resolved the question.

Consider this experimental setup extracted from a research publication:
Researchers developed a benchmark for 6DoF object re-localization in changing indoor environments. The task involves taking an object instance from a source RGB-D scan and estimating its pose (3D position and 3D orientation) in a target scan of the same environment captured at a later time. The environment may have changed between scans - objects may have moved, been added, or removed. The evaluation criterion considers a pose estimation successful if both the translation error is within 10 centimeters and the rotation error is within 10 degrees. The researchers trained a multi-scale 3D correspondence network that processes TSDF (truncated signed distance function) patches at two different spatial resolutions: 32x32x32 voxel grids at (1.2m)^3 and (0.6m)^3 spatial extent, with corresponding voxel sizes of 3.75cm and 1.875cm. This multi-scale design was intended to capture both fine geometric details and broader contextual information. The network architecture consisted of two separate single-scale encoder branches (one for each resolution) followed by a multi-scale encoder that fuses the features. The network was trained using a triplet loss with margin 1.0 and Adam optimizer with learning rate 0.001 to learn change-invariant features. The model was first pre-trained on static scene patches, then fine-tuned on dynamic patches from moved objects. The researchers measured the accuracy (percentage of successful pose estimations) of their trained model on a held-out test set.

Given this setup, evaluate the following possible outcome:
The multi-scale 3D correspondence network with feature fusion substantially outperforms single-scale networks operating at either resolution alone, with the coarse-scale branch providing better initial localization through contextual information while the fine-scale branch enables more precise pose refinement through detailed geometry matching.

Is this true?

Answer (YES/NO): NO